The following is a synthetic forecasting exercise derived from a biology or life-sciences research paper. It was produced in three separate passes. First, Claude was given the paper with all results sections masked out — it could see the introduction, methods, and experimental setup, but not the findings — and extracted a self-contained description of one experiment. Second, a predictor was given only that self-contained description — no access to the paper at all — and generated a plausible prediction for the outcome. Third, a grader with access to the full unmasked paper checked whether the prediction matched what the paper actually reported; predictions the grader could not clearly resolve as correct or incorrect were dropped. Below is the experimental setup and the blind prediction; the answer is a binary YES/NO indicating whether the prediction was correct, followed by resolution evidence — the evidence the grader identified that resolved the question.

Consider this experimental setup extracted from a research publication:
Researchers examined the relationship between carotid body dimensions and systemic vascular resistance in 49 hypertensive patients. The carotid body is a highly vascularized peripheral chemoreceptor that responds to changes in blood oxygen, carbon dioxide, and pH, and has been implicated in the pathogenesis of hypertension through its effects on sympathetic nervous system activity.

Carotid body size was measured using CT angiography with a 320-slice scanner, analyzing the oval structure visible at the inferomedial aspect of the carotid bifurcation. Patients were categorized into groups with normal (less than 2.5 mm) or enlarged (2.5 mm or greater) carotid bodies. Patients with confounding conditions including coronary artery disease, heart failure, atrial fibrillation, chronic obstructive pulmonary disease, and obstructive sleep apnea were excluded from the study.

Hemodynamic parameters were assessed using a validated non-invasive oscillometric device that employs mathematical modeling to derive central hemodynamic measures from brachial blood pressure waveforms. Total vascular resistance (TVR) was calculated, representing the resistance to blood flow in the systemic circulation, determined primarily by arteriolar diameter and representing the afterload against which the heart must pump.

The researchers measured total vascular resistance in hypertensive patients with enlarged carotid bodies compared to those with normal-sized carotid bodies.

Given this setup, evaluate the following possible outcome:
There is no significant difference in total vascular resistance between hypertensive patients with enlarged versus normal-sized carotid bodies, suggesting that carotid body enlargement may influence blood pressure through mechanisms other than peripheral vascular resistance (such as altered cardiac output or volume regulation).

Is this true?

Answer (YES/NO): NO